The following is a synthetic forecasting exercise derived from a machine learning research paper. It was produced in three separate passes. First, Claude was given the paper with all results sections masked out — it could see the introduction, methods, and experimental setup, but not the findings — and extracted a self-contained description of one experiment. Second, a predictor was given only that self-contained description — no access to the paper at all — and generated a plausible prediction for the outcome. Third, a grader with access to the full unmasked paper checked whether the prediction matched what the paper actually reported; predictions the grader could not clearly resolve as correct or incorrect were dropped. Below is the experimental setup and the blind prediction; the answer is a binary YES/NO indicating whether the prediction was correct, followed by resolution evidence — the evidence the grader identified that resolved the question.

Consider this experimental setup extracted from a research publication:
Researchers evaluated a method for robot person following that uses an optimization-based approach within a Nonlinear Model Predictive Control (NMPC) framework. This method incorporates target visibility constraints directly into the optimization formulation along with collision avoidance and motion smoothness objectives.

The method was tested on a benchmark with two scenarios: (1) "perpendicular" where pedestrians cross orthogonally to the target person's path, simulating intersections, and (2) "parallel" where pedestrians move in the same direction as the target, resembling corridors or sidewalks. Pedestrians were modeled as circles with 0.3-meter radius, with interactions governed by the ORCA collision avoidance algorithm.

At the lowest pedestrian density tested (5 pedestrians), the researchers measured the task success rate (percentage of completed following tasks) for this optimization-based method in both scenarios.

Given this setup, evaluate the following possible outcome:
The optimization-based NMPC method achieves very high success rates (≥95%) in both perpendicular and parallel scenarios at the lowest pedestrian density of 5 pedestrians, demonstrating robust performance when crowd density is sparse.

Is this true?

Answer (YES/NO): NO